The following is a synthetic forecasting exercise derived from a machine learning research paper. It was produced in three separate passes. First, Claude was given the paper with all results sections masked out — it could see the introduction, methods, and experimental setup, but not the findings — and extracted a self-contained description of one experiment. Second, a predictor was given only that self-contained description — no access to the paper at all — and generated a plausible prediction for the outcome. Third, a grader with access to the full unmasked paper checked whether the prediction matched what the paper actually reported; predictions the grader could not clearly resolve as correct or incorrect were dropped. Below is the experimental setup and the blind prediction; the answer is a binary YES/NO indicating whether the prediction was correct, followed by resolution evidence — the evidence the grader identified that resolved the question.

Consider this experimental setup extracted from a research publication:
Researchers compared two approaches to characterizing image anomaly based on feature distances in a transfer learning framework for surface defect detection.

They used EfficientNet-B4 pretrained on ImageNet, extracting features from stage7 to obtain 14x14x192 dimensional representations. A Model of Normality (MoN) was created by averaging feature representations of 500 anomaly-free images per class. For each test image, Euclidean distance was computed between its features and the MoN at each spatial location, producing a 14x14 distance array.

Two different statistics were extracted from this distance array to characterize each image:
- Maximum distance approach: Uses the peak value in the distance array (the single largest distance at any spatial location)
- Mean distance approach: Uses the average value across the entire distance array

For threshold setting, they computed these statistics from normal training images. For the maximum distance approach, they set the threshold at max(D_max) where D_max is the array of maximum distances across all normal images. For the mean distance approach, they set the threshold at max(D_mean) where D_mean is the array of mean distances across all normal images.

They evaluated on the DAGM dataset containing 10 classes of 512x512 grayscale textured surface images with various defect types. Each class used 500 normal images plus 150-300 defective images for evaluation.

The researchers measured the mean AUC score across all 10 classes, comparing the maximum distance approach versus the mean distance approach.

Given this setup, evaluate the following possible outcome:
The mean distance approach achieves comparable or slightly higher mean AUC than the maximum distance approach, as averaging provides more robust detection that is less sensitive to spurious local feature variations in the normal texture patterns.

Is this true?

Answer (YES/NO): NO